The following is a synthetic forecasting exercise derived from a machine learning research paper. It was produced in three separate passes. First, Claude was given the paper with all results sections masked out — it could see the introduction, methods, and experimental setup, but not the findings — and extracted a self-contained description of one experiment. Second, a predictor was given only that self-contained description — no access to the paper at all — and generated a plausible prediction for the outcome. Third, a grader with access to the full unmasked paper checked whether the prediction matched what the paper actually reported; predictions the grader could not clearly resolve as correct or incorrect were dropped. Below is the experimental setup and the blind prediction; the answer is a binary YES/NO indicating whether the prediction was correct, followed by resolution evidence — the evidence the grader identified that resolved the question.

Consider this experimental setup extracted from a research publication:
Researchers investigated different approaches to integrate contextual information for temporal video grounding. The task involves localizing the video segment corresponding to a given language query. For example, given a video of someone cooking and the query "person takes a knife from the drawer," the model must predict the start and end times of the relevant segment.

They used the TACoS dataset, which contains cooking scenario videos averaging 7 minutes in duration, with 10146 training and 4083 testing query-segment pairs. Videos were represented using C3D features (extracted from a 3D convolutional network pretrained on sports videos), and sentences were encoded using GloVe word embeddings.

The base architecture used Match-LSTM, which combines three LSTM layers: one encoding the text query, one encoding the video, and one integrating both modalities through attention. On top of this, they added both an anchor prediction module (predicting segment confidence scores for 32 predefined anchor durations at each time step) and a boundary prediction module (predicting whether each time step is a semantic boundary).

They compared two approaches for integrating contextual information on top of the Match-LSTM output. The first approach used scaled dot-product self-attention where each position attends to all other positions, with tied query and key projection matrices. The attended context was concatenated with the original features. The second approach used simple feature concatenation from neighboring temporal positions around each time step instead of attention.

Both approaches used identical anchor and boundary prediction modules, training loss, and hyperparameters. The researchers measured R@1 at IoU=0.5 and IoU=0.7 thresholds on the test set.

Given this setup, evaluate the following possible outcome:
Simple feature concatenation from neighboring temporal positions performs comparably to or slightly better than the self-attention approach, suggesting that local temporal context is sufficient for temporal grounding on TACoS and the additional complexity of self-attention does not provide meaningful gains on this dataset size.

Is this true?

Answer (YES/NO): NO